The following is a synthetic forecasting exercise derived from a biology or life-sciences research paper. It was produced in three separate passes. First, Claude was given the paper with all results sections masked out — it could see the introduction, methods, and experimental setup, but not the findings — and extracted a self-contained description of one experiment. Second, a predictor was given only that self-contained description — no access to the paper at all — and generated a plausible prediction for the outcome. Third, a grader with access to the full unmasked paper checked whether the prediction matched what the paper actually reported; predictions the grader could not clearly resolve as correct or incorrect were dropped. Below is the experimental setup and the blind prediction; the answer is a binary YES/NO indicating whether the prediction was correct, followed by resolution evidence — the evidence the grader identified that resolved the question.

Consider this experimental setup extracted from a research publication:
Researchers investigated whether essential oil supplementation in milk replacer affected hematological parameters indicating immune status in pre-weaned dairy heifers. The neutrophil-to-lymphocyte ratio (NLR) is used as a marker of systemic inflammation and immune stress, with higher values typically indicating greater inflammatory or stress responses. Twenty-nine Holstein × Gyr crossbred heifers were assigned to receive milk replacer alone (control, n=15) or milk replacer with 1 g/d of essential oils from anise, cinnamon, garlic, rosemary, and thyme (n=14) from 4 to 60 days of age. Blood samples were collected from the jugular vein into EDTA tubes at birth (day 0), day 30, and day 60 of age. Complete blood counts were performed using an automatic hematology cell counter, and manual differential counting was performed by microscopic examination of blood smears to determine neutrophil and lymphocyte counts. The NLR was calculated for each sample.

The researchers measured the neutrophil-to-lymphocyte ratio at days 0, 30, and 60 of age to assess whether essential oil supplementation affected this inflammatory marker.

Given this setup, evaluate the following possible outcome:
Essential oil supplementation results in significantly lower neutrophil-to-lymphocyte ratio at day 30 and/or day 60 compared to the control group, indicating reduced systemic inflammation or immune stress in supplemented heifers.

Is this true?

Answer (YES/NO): NO